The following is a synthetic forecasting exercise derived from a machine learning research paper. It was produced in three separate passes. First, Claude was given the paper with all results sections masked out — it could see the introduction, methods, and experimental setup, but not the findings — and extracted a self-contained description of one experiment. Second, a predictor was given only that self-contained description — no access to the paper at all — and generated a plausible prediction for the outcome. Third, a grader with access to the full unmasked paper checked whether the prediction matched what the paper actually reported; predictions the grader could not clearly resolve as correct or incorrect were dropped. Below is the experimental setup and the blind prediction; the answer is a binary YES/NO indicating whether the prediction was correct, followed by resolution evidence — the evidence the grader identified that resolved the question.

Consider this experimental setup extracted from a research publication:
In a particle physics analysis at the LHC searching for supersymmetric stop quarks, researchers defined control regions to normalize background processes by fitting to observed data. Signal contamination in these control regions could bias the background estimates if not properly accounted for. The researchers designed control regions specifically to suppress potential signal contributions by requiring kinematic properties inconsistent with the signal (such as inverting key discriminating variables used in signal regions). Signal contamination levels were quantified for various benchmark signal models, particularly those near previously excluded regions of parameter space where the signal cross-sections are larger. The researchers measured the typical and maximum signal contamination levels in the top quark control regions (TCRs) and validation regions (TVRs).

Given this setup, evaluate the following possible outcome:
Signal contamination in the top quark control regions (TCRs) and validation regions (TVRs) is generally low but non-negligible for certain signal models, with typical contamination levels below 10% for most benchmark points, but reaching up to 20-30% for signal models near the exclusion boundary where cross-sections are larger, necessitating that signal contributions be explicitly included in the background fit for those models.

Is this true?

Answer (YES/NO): NO